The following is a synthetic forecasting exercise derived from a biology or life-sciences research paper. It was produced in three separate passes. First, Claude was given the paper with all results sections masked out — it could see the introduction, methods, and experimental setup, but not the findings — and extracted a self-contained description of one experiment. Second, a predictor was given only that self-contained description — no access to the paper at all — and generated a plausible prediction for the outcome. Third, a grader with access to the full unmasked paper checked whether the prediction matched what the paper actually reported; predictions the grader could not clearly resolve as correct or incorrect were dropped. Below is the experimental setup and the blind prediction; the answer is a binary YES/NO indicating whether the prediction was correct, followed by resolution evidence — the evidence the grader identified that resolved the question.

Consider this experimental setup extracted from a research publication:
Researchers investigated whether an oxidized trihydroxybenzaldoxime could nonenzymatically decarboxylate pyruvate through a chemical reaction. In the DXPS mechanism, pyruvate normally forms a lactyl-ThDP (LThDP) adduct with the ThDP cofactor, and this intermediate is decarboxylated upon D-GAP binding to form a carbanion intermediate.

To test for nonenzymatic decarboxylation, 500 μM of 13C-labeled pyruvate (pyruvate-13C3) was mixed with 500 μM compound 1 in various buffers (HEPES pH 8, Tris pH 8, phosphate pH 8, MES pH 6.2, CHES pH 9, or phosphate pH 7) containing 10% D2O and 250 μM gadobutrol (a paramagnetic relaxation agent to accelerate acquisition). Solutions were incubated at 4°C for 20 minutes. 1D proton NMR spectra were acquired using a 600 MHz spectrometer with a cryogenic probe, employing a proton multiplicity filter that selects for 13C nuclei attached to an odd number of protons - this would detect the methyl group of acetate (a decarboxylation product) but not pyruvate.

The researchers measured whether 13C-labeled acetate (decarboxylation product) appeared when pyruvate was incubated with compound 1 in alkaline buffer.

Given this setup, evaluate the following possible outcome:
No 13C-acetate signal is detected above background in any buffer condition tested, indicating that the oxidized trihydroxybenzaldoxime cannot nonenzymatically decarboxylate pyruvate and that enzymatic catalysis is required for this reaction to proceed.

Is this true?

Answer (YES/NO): NO